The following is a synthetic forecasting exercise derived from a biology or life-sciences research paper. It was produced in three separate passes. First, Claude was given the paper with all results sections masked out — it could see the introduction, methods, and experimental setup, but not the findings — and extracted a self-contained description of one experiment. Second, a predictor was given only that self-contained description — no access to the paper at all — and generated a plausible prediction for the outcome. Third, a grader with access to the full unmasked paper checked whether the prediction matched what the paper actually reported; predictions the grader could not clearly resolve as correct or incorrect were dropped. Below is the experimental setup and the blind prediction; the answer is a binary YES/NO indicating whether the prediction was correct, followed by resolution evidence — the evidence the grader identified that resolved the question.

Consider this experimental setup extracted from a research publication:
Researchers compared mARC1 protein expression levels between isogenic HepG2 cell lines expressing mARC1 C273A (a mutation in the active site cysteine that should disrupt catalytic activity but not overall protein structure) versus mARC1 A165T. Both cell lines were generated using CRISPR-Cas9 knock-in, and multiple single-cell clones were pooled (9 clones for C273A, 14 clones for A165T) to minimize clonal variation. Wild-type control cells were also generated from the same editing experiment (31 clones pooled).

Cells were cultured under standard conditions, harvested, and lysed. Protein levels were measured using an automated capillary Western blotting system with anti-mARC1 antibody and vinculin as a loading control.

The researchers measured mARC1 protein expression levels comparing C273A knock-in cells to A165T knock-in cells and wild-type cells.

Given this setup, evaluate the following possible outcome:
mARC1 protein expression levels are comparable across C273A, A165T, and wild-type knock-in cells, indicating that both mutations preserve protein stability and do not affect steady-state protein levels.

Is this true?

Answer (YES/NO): NO